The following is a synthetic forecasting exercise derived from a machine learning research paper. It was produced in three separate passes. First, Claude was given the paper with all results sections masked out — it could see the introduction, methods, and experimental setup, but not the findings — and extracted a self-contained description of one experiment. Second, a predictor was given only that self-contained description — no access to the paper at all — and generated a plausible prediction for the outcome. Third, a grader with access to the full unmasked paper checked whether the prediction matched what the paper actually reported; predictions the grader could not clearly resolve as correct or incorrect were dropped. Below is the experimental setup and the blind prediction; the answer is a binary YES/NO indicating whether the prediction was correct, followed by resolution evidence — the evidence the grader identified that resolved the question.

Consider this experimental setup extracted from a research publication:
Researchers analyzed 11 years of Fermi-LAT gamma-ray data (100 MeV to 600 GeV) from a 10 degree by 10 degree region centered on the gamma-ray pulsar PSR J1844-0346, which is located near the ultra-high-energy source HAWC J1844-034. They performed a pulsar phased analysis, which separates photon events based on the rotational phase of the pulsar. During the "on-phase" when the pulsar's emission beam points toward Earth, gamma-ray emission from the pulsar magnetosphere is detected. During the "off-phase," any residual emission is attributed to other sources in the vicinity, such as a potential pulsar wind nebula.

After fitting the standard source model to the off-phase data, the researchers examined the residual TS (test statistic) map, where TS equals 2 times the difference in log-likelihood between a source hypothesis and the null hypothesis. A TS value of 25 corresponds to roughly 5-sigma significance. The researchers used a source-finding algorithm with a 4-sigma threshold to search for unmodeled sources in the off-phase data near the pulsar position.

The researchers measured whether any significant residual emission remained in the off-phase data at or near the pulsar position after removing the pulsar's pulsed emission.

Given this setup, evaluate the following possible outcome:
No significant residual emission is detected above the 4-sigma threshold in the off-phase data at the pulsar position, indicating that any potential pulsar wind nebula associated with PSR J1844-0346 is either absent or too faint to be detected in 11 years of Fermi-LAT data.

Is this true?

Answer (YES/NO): NO